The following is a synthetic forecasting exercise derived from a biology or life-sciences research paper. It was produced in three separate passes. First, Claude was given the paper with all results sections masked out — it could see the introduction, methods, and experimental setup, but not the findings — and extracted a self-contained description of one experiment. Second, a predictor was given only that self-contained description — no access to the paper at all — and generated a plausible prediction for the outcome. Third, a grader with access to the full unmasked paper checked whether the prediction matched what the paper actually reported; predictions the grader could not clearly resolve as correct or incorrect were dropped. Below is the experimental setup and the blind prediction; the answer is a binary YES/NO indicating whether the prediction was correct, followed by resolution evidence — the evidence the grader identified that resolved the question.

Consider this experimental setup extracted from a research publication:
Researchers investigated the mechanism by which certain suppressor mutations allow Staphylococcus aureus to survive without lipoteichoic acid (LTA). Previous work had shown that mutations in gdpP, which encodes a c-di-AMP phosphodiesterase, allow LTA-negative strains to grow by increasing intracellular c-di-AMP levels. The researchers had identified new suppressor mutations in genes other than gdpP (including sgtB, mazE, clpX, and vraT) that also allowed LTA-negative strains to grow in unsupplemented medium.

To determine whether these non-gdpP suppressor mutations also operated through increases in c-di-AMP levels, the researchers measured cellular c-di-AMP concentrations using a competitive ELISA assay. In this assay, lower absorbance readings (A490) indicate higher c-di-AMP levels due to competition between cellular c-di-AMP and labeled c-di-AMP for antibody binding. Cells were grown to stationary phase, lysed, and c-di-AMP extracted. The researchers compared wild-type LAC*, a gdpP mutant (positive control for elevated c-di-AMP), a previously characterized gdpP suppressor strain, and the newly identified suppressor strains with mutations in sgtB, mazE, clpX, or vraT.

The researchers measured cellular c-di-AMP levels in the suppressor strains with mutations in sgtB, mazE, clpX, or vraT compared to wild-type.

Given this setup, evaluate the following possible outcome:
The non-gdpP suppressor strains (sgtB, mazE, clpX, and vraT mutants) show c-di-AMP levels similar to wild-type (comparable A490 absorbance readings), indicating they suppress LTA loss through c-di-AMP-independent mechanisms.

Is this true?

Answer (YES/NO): YES